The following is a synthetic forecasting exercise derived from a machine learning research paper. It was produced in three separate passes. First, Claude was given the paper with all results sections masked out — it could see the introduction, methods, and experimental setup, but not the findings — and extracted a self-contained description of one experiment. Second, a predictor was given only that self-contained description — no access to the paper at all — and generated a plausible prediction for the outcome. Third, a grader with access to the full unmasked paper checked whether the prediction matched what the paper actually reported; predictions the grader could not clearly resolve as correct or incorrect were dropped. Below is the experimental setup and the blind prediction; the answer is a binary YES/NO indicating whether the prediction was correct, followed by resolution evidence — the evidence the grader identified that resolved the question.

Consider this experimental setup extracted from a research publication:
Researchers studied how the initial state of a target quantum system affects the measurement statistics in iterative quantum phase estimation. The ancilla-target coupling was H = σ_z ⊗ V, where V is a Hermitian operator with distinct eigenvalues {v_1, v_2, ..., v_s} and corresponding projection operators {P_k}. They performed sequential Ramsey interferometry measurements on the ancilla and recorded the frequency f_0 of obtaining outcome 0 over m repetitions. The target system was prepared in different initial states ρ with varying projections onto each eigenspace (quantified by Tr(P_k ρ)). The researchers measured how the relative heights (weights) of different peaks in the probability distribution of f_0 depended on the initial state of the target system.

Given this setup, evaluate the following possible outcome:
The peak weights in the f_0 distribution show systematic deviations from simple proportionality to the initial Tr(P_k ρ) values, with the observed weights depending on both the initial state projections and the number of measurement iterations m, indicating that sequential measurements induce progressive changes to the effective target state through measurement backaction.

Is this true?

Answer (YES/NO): NO